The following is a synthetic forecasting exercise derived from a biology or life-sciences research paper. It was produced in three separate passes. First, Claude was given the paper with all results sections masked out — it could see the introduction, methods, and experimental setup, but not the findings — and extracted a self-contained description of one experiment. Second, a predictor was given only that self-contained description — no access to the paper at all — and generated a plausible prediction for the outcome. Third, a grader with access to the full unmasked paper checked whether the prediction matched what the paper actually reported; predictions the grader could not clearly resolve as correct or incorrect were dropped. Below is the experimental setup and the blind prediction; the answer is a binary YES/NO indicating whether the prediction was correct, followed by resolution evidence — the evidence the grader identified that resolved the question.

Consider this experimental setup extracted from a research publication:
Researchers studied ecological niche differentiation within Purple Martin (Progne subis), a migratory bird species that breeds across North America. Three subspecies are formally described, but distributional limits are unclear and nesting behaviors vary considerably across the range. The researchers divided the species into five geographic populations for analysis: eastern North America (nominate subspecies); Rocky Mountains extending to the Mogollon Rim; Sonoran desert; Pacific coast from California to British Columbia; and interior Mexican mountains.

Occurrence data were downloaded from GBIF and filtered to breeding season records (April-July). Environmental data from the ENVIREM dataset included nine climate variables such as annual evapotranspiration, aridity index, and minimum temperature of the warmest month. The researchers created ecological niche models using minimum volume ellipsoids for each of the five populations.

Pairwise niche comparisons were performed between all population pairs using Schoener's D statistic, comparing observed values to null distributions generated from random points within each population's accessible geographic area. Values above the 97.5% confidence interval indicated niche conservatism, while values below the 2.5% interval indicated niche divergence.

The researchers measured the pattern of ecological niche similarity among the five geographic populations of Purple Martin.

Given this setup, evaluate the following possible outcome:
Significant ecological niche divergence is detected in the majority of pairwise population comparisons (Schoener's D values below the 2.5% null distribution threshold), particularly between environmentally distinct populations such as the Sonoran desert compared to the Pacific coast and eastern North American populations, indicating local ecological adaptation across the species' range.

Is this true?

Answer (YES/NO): NO